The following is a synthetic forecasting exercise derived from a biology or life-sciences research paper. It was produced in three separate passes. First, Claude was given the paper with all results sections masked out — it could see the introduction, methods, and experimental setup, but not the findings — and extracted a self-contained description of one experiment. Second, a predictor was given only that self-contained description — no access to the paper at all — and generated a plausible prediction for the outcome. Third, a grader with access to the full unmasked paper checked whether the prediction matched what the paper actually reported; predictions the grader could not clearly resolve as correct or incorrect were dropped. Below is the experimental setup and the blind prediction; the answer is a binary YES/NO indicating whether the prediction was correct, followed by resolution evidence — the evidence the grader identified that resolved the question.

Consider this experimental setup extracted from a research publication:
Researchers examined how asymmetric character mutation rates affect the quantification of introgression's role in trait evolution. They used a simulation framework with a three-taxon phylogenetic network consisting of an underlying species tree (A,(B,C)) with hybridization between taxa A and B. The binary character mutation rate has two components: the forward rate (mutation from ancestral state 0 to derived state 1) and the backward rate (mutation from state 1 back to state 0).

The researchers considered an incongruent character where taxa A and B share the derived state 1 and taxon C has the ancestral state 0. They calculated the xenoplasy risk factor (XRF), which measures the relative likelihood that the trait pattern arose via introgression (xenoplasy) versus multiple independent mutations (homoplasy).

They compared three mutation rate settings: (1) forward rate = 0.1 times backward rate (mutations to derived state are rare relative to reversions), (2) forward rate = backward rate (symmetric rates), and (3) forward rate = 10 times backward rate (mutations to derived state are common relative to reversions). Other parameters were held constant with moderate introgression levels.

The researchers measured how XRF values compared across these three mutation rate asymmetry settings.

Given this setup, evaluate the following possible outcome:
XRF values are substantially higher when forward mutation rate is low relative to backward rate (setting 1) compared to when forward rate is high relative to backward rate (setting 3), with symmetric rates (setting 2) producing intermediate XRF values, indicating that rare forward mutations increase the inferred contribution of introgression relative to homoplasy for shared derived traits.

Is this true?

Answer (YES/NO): YES